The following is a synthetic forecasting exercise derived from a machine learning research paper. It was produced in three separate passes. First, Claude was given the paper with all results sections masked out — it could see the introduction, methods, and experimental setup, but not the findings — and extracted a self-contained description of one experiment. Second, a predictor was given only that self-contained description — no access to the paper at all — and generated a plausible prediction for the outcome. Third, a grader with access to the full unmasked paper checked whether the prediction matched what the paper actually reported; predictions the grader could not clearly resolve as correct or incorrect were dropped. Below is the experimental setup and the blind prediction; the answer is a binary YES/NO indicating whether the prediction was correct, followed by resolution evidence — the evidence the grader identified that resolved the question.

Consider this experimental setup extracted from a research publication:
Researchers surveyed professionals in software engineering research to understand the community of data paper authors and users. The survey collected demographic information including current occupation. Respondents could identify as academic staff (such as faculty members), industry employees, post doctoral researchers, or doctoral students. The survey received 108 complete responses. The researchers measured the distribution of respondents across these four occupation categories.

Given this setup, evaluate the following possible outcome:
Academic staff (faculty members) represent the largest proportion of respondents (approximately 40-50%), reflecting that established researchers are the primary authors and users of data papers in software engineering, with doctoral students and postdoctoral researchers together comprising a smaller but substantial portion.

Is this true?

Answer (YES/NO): NO